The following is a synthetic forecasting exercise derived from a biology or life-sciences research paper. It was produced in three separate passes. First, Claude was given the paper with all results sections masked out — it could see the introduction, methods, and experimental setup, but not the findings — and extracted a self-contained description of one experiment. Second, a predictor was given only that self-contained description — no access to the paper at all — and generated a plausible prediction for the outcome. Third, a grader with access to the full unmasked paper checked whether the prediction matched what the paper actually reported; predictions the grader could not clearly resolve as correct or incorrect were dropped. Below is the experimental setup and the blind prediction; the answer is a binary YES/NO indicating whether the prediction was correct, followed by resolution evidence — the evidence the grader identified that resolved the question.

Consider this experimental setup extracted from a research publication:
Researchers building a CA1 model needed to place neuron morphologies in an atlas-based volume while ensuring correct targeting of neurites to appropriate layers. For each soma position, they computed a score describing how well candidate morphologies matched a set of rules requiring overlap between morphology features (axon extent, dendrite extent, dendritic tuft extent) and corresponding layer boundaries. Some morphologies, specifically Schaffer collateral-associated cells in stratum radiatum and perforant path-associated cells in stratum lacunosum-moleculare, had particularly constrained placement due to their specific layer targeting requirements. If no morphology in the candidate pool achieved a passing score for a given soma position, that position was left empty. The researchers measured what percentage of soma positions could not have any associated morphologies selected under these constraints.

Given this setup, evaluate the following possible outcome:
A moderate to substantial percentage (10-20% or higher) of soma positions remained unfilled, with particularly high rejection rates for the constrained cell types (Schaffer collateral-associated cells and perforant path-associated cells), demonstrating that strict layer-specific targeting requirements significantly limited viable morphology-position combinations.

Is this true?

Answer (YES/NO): NO